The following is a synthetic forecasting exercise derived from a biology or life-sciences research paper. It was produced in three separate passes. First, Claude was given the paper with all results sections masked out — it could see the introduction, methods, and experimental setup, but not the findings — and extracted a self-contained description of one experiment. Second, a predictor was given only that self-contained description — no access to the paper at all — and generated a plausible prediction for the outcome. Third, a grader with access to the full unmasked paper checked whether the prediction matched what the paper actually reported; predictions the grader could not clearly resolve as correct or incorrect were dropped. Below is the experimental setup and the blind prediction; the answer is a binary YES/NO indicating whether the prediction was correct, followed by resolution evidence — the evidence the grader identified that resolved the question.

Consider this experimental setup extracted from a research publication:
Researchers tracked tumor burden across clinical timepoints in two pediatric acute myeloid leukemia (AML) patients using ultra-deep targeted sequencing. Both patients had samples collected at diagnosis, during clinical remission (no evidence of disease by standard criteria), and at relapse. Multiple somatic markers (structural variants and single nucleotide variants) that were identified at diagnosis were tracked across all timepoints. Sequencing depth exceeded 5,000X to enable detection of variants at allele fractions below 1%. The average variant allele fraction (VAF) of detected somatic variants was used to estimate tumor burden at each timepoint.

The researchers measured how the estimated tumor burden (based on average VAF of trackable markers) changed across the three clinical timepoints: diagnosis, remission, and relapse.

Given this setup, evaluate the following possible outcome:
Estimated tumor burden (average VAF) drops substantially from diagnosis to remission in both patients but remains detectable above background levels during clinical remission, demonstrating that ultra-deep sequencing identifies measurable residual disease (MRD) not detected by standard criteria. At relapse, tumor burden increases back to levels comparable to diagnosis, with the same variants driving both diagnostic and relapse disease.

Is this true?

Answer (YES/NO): NO